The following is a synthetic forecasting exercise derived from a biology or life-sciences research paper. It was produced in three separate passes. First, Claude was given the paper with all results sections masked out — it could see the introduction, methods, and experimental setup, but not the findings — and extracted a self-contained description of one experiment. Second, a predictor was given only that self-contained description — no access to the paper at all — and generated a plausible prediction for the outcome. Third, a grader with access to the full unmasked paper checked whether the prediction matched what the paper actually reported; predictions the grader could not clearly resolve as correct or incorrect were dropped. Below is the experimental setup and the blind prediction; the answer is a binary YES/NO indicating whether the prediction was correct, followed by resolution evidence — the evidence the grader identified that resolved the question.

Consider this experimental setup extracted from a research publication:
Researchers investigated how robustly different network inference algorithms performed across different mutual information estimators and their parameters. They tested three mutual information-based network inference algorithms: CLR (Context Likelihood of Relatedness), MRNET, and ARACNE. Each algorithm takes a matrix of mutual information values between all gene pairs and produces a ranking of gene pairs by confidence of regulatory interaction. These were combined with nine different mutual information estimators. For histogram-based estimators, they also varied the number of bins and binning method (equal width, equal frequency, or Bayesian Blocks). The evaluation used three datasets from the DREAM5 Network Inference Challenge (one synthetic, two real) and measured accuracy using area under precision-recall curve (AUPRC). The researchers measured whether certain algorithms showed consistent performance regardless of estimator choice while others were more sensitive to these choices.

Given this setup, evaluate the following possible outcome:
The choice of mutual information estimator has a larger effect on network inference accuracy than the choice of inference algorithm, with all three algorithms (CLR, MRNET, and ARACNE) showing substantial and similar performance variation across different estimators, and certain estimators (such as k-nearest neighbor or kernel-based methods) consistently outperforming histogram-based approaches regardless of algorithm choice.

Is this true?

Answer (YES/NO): NO